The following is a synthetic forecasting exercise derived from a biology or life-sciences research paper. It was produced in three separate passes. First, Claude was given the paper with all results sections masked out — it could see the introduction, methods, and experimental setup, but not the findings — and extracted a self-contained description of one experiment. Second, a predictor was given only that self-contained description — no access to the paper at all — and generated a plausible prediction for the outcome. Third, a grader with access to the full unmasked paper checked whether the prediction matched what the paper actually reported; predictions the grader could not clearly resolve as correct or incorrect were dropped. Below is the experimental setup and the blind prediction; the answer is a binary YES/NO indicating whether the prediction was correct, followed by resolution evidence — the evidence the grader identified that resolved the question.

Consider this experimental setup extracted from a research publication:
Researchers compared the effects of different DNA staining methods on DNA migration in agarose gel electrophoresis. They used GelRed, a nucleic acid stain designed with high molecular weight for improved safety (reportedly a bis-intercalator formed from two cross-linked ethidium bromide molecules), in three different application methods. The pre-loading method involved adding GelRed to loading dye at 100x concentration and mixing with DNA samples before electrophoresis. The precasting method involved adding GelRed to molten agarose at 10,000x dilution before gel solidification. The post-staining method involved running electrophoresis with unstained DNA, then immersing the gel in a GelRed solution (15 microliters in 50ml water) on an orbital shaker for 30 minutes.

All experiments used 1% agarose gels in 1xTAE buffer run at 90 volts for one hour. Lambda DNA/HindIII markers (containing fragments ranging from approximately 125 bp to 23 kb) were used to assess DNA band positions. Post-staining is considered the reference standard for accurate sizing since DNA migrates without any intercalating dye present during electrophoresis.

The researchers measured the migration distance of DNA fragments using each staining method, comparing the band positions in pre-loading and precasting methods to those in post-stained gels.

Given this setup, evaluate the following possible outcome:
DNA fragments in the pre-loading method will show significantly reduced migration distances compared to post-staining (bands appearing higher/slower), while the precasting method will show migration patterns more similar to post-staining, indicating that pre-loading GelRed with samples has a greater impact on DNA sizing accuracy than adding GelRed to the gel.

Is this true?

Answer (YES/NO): YES